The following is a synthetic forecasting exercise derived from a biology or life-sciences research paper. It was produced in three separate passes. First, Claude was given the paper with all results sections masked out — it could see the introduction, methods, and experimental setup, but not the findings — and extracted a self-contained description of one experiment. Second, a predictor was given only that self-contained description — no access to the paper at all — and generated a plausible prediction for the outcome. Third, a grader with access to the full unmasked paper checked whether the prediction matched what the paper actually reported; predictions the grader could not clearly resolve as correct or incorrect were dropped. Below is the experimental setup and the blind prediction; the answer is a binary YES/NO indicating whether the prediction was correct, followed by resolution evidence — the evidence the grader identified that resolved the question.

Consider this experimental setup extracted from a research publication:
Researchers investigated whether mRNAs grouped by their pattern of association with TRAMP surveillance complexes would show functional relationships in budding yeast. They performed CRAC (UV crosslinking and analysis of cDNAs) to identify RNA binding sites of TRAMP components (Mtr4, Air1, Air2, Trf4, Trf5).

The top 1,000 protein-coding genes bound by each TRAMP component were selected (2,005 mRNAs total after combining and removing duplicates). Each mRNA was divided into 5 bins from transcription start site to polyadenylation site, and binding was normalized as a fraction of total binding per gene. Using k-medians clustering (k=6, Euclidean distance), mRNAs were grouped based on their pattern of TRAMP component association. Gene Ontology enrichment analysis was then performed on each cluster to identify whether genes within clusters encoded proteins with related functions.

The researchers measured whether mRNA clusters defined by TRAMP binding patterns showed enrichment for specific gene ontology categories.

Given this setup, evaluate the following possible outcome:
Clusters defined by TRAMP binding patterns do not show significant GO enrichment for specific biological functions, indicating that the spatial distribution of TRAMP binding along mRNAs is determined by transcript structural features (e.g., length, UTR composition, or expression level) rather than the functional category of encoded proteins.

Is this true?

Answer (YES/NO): NO